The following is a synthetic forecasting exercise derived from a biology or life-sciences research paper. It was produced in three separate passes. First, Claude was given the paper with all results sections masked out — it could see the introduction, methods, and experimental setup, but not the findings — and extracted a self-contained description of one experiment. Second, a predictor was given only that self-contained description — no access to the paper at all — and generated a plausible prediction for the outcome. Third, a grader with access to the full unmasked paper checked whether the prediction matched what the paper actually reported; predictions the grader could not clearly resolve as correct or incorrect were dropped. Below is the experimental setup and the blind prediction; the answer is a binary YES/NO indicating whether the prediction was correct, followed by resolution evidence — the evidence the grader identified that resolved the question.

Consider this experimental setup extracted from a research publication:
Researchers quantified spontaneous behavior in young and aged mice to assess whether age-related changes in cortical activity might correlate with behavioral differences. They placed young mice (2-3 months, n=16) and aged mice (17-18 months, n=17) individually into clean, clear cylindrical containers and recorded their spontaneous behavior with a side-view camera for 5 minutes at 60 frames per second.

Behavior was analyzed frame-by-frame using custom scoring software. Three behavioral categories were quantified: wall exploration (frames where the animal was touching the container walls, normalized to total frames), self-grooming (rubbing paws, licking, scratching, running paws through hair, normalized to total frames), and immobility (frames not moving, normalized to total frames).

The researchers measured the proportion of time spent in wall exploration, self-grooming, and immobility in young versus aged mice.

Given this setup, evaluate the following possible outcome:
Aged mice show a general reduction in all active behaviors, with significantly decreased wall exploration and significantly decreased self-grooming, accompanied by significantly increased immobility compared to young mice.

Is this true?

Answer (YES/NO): NO